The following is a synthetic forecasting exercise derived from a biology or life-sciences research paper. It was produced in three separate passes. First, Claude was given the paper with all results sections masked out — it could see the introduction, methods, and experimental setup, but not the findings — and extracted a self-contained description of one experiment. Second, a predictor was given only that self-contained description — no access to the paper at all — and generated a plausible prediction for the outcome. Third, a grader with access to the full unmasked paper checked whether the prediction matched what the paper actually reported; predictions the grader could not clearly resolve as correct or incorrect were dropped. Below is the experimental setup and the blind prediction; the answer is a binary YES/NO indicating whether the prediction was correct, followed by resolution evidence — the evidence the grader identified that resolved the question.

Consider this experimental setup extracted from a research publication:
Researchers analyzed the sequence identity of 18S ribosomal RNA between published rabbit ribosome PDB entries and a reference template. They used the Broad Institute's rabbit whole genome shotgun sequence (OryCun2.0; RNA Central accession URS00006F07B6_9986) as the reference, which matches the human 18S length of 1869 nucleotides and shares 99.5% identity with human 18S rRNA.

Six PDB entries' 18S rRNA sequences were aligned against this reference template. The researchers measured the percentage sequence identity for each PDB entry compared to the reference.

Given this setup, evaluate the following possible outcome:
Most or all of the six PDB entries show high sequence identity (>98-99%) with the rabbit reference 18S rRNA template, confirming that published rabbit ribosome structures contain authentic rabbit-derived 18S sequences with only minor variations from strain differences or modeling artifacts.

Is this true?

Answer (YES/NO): YES